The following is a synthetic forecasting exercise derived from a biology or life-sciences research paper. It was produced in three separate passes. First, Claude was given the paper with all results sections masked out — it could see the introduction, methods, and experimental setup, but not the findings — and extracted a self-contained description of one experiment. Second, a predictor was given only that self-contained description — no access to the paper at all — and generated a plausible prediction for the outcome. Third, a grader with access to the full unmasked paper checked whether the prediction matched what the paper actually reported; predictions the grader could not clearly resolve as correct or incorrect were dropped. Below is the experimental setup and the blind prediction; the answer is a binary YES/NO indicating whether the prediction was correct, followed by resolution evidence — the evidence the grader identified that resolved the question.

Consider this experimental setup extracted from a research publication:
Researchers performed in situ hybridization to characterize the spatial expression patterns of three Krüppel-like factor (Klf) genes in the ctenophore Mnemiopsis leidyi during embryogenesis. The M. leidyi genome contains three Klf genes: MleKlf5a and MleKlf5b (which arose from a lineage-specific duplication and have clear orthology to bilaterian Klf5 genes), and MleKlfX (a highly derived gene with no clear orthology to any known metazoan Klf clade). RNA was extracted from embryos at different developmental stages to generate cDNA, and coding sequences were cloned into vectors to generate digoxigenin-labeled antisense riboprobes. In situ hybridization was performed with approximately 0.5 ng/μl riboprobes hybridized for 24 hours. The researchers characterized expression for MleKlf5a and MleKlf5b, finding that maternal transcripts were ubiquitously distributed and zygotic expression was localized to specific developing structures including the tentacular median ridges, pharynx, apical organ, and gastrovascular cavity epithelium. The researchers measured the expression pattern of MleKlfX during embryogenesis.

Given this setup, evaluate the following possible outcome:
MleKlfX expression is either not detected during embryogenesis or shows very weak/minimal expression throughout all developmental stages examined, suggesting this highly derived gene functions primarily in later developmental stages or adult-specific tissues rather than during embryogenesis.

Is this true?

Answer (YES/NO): NO